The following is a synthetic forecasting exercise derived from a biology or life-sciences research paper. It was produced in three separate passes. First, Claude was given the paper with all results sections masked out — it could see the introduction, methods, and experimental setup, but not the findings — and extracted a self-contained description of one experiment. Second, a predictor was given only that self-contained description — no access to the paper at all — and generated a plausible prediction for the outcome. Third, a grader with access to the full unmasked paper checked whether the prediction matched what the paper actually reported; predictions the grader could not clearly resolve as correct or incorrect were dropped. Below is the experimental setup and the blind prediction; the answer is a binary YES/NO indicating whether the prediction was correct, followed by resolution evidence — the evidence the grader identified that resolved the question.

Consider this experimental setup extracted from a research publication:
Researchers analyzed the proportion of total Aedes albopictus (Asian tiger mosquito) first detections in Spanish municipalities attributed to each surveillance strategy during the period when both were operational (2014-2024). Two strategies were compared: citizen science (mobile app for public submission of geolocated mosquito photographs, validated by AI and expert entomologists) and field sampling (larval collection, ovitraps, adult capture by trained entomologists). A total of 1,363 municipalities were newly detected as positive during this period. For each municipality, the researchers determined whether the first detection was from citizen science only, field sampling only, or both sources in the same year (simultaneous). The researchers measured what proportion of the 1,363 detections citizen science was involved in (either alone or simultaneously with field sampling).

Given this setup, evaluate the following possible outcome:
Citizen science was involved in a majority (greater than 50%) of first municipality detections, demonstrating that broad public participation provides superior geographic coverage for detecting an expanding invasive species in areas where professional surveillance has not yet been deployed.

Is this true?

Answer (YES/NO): NO